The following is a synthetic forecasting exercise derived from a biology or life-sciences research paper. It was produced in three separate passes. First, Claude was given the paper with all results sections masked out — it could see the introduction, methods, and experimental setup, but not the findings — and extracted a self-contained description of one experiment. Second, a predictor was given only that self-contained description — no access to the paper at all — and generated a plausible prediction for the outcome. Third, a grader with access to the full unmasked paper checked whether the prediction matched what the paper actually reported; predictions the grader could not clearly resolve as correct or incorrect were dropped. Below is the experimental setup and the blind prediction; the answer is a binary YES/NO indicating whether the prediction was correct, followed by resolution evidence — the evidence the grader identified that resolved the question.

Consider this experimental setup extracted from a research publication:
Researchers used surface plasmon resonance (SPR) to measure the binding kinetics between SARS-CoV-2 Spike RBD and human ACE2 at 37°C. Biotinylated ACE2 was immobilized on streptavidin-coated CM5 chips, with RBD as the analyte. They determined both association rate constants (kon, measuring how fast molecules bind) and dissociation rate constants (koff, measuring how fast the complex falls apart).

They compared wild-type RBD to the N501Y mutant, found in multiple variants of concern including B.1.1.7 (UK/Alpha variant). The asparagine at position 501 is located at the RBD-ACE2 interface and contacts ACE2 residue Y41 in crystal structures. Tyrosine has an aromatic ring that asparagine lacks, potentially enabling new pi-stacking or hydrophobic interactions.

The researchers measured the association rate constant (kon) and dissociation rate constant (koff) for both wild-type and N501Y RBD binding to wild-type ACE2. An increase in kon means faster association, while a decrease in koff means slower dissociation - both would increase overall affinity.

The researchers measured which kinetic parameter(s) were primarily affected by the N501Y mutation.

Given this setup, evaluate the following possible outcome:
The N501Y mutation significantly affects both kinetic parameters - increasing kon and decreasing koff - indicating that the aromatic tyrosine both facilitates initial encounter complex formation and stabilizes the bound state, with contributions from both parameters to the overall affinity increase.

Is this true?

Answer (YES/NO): YES